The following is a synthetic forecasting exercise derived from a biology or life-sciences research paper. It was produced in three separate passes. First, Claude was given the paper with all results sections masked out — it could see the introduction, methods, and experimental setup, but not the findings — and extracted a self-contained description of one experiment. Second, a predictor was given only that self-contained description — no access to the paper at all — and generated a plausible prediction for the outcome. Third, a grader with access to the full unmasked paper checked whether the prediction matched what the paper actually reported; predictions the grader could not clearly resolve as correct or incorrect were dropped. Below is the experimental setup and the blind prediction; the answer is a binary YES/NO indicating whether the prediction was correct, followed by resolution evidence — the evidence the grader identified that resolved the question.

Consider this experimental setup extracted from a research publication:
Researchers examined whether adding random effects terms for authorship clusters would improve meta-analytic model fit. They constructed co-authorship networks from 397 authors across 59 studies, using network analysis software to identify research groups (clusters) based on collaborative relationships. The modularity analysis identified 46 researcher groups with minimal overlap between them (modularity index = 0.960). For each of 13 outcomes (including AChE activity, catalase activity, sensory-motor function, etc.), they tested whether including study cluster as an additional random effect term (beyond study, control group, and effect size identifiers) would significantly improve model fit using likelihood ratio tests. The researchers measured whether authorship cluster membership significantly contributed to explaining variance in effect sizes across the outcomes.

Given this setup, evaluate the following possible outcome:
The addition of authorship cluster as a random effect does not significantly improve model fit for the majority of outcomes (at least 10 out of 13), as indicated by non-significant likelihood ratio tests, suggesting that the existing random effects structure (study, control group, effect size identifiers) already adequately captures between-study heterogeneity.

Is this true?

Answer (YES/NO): YES